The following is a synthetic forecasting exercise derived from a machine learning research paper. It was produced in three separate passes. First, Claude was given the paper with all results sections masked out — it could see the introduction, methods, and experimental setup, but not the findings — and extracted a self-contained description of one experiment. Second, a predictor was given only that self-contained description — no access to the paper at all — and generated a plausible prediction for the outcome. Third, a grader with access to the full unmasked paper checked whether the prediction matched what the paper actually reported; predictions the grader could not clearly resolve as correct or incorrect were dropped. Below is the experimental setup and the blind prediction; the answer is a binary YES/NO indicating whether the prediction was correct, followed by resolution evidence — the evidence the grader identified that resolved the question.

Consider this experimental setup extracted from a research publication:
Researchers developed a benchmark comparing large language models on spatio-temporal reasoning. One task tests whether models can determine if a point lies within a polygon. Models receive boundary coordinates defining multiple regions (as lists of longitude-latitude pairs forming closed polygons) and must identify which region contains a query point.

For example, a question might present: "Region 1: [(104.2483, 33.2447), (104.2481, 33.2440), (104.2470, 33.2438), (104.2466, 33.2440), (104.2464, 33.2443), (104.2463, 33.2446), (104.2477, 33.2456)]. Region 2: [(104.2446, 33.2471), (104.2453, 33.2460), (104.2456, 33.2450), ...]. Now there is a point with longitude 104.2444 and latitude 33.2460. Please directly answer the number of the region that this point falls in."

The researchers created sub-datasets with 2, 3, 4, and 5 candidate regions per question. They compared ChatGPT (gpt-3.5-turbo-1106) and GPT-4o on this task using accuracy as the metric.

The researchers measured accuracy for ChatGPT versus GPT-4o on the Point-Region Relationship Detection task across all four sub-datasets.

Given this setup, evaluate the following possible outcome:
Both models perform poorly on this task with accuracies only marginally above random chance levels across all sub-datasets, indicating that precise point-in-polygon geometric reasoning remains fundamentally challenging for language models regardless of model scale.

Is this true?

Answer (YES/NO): NO